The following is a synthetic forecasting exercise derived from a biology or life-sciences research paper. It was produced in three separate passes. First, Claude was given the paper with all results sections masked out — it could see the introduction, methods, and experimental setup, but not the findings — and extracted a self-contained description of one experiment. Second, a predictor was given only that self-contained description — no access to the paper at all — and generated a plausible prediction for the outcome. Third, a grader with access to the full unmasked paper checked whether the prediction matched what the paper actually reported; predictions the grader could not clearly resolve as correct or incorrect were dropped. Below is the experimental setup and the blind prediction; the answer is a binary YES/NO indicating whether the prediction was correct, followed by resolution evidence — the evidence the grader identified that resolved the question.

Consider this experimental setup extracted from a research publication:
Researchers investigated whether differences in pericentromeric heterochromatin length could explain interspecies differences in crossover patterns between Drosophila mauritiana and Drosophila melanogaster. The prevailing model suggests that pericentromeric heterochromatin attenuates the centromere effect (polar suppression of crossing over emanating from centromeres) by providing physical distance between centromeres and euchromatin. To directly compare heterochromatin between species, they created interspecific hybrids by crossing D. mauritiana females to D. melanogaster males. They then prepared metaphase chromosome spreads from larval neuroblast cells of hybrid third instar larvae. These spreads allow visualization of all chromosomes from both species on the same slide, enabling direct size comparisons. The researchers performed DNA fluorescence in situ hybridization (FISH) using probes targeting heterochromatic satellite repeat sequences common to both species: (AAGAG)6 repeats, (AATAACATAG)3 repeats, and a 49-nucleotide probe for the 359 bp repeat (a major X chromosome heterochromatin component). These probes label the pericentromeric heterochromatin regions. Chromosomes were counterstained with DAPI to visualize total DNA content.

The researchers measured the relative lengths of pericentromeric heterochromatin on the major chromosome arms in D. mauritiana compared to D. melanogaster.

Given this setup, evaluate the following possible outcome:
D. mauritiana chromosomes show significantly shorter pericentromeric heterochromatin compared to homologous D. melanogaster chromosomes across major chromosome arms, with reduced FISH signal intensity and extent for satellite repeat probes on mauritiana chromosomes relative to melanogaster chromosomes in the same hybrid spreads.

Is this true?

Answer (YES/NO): YES